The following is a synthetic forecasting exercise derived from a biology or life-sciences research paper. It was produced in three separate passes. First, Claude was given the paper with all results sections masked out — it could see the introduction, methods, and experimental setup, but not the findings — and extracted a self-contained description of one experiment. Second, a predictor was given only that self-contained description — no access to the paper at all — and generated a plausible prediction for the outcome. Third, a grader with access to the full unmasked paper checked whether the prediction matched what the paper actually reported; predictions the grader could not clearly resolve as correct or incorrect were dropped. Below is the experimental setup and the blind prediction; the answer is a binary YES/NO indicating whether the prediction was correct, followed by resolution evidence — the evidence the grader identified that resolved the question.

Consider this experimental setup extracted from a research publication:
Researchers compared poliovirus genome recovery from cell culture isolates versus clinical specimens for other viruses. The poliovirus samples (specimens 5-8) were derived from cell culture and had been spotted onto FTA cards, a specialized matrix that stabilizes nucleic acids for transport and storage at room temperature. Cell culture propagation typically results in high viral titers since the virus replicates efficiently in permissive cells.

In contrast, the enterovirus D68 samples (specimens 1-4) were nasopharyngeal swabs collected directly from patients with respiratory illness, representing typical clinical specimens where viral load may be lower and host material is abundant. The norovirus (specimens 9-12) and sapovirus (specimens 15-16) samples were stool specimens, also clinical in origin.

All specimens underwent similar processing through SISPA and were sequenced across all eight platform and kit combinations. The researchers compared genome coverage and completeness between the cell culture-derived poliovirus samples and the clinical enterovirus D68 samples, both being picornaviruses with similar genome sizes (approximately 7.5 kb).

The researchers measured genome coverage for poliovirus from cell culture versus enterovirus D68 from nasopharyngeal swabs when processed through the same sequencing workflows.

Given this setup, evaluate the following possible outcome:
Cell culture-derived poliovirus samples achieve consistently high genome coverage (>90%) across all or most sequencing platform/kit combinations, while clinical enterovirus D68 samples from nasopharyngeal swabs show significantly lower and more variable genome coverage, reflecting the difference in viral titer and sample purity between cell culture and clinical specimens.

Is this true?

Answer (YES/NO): NO